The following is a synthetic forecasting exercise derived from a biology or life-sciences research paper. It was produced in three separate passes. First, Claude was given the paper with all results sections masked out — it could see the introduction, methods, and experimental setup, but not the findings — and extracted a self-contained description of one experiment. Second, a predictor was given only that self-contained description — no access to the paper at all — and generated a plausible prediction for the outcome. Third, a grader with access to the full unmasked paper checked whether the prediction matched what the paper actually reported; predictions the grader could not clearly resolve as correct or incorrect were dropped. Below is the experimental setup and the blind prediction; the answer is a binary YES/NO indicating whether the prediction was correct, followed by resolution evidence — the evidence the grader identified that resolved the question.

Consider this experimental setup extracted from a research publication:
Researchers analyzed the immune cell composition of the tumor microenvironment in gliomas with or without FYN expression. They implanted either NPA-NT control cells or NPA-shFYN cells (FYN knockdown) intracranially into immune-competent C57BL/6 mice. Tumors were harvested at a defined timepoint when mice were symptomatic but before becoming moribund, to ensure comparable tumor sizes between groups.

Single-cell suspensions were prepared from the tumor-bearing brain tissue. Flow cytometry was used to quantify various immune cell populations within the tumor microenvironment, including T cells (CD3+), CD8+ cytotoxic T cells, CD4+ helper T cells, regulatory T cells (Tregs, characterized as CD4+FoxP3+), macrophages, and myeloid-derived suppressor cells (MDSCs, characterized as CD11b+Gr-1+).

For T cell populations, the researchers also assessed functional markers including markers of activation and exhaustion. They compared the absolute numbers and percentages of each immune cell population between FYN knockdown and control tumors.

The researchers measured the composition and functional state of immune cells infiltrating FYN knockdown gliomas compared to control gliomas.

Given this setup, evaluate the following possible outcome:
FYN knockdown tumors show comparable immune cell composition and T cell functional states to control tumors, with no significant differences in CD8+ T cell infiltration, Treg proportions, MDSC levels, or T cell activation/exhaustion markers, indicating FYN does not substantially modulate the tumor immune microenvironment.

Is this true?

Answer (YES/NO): NO